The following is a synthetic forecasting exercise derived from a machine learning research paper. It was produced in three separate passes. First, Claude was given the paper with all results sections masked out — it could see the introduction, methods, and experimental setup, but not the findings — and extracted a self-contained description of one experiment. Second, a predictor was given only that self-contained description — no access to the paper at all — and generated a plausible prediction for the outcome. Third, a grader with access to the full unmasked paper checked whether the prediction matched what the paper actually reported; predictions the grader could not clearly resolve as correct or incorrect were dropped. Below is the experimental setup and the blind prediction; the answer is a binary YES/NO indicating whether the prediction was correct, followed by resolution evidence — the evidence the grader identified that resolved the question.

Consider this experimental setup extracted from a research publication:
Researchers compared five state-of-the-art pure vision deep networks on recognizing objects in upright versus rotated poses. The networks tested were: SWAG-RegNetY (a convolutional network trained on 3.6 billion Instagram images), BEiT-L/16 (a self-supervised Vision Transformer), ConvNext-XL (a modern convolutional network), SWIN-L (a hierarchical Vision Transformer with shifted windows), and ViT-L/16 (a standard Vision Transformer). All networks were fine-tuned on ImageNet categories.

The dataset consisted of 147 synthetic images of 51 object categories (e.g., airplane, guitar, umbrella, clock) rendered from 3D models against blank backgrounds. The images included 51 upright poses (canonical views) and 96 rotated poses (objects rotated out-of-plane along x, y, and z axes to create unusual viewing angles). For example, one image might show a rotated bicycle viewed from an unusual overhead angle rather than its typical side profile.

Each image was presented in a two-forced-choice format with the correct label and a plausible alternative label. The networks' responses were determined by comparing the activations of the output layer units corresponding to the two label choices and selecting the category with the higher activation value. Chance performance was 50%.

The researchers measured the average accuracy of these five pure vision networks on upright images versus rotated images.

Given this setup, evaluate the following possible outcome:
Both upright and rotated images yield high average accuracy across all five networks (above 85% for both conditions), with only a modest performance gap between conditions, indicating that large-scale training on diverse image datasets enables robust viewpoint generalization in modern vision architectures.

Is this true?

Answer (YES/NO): NO